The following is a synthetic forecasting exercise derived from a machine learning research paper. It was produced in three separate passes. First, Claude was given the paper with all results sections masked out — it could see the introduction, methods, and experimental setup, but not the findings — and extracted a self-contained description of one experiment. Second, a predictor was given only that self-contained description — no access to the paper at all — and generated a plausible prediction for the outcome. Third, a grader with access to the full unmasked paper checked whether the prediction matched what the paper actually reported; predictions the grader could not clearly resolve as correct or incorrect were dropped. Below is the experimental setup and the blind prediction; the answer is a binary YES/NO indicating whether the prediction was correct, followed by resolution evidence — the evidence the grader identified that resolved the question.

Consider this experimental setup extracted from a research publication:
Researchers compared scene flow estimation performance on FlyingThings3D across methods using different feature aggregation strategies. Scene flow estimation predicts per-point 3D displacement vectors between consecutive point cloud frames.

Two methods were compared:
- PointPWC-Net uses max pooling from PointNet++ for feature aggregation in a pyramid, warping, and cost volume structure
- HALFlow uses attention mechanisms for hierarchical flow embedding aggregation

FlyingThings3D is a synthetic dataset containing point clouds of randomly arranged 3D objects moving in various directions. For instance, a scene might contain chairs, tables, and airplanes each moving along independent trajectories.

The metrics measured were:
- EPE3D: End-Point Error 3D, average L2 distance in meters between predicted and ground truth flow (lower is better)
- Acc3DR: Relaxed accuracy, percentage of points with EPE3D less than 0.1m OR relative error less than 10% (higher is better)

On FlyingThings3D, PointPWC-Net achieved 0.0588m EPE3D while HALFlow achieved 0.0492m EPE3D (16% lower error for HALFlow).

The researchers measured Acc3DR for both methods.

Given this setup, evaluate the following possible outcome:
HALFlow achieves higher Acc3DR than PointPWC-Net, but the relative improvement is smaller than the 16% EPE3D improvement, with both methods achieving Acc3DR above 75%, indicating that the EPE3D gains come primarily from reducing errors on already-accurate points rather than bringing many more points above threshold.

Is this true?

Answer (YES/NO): YES